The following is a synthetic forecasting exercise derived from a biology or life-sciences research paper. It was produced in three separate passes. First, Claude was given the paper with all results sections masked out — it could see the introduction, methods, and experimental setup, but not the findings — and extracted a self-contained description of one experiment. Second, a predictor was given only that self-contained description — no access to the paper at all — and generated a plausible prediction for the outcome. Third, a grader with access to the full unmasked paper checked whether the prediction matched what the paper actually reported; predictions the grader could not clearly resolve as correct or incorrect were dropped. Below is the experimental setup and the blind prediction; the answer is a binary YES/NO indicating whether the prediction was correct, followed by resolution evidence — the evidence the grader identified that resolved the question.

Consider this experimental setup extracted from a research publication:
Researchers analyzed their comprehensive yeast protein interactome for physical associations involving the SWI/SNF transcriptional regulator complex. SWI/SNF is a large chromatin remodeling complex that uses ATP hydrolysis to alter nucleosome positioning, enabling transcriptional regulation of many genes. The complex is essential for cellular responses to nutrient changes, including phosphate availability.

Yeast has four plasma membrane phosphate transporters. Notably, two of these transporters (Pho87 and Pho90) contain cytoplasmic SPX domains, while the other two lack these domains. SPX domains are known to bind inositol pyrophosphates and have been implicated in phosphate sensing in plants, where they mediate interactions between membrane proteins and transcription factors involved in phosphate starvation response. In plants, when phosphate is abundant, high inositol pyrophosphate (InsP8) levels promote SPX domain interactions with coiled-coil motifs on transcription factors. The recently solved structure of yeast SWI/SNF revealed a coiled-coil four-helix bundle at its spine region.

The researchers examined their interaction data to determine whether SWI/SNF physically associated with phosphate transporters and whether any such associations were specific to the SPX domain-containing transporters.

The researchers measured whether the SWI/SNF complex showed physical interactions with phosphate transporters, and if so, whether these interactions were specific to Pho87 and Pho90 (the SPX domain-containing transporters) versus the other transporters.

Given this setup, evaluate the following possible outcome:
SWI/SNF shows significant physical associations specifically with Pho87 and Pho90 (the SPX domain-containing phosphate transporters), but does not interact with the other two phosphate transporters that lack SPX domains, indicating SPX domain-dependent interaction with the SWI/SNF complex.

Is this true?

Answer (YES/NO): YES